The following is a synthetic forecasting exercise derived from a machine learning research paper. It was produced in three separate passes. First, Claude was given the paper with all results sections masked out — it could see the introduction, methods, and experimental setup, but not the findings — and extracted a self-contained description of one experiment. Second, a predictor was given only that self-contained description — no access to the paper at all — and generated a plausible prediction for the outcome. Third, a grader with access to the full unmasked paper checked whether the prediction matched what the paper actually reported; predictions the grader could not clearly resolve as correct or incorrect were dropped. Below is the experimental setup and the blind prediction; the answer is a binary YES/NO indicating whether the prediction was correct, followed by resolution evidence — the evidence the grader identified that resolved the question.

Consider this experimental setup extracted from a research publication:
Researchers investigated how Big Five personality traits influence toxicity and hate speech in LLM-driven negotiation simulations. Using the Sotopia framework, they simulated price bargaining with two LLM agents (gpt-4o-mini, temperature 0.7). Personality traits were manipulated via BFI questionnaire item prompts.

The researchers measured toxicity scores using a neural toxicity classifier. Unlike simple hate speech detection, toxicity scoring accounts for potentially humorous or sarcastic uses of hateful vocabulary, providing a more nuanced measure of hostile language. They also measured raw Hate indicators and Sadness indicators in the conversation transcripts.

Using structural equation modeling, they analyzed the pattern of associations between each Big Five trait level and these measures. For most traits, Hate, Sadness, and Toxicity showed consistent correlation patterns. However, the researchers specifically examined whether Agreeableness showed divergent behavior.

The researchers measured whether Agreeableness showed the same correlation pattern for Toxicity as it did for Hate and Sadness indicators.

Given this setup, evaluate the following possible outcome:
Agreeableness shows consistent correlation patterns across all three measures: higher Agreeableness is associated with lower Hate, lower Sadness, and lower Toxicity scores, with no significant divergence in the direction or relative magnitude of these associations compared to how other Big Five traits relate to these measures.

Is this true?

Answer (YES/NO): NO